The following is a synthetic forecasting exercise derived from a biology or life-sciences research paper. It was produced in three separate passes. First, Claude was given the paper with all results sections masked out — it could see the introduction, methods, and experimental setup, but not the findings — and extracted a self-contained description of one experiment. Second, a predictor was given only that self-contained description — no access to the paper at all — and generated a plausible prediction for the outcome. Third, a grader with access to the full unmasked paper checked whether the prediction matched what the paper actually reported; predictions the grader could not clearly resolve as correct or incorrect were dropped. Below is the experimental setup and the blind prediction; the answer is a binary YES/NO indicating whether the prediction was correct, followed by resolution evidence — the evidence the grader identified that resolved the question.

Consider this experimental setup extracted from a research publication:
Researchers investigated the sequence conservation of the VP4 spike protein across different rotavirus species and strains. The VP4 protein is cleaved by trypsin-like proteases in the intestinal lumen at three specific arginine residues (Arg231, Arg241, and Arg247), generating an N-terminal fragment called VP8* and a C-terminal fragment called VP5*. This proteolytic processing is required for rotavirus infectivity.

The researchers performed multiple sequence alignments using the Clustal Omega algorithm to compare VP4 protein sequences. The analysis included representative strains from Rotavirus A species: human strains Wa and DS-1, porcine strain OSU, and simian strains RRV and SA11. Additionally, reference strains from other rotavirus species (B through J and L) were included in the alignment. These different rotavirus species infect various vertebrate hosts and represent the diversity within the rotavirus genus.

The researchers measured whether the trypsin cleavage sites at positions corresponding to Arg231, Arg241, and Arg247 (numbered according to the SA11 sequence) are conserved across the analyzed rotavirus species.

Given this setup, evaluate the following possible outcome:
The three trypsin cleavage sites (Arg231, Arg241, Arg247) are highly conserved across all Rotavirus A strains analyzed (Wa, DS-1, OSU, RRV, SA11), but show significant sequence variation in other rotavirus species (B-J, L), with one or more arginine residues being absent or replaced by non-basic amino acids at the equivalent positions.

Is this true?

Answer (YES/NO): NO